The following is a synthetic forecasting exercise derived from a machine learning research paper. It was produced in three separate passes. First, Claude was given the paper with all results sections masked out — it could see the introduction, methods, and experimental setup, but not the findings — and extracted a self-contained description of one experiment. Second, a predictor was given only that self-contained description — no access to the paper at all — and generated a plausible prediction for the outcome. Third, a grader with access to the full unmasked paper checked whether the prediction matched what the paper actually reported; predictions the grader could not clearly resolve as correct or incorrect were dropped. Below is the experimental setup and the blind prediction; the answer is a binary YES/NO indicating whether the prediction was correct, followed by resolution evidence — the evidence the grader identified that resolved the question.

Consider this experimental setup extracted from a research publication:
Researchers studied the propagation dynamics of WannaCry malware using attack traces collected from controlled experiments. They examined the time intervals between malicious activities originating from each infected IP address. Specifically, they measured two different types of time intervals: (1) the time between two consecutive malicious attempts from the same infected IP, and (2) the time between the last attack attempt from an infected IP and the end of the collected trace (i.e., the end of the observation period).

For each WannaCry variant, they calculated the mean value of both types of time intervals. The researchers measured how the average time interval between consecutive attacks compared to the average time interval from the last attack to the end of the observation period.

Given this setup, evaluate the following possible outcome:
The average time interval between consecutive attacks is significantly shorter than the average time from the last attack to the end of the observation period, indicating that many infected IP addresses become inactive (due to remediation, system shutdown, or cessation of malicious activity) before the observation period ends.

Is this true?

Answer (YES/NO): YES